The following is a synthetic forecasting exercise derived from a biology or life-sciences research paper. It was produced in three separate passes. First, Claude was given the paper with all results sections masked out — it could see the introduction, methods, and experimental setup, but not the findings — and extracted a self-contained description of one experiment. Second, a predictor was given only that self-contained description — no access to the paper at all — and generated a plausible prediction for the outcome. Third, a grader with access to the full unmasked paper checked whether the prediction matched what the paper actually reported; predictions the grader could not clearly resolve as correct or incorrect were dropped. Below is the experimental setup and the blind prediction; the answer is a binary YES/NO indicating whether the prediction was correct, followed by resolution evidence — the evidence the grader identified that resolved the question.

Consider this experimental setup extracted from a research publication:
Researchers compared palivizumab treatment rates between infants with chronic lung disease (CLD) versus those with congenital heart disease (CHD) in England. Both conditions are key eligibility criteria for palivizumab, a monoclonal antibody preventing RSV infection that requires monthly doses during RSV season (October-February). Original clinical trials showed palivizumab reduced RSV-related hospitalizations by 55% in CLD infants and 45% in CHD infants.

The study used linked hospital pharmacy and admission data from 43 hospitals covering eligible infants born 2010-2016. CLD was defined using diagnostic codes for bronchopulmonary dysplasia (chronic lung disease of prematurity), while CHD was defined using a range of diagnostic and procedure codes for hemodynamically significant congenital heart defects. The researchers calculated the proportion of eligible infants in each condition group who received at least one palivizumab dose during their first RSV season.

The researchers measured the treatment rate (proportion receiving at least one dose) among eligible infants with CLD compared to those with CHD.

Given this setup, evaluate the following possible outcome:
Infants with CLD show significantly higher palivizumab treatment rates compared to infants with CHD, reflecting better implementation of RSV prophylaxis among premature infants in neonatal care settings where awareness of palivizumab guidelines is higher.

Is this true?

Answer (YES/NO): YES